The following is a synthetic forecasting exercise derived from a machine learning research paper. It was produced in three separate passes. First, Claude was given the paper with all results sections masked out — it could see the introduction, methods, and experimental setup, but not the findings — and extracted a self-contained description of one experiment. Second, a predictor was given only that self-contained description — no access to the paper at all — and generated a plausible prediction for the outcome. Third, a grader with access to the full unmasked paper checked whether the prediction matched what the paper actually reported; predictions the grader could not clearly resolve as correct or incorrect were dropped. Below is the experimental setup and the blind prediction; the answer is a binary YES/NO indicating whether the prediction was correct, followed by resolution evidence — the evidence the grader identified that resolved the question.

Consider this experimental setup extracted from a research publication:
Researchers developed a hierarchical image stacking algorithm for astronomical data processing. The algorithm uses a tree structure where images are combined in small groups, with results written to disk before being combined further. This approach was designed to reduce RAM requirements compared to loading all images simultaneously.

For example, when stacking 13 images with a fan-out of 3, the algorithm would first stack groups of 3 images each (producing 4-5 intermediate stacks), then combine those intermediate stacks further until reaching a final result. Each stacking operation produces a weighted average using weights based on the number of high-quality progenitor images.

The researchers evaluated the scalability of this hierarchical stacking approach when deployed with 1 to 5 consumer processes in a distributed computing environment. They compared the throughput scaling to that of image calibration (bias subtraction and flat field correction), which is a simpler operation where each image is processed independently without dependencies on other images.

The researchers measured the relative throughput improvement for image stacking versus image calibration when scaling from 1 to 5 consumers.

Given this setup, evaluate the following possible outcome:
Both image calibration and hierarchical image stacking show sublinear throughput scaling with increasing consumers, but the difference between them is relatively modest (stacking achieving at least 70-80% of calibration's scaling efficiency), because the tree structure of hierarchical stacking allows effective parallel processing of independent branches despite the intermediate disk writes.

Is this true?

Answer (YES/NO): NO